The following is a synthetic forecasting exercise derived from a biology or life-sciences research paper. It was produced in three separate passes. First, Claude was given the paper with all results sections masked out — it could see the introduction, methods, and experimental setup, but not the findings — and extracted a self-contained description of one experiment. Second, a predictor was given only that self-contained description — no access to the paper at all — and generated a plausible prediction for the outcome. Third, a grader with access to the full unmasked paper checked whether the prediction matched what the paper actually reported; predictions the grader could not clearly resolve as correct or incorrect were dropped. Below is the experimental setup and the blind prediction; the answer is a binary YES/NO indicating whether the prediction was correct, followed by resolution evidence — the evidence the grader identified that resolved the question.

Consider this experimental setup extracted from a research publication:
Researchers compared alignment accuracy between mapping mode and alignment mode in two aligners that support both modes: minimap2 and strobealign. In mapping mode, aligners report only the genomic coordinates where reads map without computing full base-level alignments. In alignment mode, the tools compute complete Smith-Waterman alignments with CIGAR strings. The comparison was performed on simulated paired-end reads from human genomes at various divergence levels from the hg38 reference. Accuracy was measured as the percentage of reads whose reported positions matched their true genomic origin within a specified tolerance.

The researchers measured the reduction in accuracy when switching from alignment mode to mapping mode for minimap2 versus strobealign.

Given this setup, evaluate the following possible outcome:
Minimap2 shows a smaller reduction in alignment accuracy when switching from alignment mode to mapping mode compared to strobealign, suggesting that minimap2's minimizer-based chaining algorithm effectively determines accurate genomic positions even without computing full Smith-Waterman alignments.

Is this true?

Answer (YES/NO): YES